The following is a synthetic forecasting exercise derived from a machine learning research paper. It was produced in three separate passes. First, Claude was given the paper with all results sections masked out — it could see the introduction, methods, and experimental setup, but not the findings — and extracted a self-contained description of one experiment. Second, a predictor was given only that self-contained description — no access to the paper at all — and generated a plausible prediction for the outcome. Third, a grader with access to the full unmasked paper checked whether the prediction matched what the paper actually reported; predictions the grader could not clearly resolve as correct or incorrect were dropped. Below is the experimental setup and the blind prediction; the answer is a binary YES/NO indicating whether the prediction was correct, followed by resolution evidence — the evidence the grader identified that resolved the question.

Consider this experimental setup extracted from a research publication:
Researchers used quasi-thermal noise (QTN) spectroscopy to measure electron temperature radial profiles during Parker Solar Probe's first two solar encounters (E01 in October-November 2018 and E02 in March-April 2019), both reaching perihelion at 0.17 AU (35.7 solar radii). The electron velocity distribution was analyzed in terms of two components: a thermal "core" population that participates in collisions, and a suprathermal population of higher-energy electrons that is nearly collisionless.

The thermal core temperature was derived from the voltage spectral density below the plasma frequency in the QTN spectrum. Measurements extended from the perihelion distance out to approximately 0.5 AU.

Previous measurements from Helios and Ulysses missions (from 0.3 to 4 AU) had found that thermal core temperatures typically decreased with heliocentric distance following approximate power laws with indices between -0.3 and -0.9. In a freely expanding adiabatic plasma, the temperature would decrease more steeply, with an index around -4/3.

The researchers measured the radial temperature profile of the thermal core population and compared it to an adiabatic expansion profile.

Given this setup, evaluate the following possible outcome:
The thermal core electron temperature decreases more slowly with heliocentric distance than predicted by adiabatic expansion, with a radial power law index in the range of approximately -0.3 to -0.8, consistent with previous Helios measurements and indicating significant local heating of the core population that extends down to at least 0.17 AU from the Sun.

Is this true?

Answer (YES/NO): YES